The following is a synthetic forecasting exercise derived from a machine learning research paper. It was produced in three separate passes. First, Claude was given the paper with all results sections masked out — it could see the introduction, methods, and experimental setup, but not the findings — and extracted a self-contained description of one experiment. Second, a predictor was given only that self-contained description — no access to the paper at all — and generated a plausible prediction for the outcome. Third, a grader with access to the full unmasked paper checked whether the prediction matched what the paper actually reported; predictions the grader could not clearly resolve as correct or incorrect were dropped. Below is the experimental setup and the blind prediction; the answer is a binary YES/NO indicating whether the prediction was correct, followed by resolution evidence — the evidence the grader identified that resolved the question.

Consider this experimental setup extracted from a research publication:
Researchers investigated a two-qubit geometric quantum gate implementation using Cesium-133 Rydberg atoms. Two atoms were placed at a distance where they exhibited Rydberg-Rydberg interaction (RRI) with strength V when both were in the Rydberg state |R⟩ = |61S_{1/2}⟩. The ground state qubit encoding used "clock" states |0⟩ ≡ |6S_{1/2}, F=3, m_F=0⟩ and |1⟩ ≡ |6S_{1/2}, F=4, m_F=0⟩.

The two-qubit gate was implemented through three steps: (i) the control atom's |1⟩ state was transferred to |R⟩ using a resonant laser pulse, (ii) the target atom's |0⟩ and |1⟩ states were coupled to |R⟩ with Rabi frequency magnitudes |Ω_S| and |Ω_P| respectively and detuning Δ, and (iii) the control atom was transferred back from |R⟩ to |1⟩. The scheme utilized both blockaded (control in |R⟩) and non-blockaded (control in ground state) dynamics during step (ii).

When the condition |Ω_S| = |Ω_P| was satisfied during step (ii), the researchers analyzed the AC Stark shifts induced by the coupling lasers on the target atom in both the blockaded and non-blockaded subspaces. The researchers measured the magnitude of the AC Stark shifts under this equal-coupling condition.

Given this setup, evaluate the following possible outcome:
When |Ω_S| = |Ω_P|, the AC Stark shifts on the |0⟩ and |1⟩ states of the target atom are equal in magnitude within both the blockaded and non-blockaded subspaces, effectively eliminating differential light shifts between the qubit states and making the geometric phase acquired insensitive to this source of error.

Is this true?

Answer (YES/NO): YES